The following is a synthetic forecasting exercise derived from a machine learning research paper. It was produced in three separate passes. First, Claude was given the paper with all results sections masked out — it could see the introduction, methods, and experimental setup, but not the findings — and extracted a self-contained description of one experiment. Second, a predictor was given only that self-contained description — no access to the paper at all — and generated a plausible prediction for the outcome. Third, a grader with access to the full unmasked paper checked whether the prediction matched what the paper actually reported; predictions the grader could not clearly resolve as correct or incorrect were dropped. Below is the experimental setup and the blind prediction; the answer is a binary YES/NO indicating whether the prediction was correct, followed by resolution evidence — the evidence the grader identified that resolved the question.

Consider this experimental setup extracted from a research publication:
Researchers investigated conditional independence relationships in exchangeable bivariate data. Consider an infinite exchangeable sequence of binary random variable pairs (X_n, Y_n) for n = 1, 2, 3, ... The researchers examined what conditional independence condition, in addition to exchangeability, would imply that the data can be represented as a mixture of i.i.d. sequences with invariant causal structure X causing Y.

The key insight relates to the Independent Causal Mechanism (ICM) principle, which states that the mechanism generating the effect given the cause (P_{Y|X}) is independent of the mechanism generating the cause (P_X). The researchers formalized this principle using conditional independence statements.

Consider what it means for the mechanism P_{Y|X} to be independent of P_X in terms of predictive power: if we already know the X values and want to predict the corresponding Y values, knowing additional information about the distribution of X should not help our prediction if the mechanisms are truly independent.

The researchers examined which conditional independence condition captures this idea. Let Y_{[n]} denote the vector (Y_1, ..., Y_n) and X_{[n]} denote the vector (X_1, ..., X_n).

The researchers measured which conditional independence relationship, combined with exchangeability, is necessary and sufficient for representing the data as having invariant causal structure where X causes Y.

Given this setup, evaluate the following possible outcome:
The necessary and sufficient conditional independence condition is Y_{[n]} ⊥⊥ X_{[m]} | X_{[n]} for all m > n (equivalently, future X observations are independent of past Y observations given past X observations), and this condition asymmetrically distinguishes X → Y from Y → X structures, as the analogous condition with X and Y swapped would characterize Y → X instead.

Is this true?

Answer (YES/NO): NO